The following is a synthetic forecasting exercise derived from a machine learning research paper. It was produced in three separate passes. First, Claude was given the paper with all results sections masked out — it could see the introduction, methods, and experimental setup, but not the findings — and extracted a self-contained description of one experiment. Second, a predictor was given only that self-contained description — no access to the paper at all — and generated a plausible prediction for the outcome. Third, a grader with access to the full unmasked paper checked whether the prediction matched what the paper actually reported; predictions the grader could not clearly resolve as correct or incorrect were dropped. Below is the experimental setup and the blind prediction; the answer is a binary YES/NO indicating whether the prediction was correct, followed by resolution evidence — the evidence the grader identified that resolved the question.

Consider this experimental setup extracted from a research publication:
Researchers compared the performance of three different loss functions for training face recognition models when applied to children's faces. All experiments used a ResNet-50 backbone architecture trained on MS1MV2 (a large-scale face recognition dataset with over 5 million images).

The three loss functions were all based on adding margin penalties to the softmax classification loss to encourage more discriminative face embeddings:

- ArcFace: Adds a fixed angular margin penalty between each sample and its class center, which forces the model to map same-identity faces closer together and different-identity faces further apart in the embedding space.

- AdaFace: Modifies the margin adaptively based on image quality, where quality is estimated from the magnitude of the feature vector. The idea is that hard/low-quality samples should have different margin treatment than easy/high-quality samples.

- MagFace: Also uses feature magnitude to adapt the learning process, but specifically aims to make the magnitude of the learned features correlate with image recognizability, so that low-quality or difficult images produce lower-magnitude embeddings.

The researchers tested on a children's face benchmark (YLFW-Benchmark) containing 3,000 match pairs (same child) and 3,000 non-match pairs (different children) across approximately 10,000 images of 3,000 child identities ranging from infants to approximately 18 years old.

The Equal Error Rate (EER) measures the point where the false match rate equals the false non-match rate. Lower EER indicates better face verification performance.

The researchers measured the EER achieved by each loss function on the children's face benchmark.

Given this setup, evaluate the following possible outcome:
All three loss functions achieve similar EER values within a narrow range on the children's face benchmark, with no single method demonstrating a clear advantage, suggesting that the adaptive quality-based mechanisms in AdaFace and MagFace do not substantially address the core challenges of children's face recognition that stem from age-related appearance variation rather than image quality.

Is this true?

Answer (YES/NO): YES